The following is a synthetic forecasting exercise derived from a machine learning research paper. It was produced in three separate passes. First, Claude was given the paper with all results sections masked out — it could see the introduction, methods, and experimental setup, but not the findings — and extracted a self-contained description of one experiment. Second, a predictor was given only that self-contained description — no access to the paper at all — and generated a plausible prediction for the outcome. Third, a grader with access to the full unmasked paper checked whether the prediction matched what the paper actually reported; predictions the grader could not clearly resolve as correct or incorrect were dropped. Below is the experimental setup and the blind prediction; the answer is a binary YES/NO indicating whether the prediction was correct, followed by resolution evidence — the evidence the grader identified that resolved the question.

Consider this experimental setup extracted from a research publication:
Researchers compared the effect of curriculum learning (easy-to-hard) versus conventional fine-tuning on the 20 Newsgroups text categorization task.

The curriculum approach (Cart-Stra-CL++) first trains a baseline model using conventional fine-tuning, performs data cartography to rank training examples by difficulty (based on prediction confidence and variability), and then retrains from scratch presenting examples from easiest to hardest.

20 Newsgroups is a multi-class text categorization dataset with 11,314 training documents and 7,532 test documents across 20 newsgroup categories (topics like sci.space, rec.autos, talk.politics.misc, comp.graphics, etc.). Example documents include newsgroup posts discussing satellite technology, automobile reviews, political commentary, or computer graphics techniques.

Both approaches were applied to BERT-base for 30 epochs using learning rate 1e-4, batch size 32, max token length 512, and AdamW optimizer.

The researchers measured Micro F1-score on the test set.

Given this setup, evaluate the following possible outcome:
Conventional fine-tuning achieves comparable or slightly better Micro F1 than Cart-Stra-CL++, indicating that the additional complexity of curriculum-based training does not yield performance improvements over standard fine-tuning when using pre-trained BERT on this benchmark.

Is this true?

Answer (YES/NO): NO